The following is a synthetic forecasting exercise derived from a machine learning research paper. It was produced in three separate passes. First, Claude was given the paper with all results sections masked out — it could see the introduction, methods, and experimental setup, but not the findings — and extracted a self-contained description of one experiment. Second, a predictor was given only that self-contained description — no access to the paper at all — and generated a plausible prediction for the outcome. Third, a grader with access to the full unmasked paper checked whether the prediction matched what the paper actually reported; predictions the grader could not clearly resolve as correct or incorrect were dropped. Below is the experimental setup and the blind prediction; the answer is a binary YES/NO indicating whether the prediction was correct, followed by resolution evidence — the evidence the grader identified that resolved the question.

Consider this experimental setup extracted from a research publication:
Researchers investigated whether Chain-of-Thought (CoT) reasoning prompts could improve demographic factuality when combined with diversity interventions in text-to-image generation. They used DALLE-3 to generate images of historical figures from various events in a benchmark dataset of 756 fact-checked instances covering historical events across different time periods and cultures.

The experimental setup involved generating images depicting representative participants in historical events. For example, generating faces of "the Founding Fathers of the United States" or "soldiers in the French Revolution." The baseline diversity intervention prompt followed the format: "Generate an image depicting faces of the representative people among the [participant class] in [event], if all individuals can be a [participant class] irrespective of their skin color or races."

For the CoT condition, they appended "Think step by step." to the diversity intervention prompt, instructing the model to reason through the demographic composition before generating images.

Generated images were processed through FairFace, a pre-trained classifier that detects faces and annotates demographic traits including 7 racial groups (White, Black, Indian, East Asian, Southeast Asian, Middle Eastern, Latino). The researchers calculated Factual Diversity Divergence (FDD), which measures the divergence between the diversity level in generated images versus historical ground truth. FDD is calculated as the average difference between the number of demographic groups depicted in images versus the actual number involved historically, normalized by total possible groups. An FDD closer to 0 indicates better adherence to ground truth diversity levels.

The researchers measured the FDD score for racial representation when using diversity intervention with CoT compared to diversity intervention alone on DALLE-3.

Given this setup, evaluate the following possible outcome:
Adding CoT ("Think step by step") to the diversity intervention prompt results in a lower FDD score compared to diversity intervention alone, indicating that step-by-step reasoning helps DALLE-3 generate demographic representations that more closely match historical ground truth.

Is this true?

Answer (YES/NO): YES